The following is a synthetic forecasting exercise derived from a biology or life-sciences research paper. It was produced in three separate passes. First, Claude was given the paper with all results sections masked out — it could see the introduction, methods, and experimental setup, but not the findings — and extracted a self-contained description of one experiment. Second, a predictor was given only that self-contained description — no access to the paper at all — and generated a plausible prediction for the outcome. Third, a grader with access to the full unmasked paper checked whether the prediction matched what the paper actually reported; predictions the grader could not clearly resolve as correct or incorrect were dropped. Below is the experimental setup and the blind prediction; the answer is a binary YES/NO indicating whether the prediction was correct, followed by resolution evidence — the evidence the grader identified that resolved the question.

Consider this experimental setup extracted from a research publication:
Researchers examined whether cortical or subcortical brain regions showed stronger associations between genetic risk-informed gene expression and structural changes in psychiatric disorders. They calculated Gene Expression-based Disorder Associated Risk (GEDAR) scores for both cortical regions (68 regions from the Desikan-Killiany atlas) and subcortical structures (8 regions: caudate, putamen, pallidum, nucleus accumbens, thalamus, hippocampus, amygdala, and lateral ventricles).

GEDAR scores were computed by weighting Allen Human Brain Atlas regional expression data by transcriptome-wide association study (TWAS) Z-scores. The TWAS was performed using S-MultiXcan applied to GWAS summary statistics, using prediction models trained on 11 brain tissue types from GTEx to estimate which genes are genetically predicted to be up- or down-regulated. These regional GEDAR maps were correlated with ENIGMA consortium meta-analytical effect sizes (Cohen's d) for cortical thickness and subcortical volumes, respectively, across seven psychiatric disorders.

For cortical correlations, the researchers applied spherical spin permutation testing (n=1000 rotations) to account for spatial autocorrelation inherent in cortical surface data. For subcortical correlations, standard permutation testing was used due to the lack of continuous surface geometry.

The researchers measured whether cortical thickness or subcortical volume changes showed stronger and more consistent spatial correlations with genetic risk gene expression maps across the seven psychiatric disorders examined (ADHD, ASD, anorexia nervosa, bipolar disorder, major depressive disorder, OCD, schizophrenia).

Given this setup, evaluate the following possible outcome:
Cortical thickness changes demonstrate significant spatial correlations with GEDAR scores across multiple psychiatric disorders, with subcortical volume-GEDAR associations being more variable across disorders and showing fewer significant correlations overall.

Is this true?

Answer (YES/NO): YES